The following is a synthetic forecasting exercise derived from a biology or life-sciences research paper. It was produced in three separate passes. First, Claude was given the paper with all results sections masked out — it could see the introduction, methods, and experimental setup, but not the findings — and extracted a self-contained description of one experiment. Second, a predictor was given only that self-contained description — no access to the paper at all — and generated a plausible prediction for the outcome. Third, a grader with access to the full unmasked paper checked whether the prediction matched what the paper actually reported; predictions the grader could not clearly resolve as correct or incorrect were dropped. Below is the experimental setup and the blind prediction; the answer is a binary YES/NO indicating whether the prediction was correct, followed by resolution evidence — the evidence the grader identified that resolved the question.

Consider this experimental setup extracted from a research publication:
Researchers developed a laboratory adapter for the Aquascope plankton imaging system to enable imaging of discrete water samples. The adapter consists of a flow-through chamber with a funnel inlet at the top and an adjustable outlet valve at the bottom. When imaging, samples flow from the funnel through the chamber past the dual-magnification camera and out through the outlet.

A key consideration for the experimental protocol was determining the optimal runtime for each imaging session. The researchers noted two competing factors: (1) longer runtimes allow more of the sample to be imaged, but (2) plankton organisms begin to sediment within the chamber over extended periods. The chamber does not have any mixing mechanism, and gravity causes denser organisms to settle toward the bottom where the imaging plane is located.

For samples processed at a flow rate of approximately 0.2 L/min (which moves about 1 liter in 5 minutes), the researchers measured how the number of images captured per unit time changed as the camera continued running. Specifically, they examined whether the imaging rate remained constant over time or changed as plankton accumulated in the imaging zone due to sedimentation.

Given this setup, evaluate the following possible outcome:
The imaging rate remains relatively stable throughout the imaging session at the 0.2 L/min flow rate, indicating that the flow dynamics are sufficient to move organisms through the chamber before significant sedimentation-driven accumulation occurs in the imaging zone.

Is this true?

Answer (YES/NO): NO